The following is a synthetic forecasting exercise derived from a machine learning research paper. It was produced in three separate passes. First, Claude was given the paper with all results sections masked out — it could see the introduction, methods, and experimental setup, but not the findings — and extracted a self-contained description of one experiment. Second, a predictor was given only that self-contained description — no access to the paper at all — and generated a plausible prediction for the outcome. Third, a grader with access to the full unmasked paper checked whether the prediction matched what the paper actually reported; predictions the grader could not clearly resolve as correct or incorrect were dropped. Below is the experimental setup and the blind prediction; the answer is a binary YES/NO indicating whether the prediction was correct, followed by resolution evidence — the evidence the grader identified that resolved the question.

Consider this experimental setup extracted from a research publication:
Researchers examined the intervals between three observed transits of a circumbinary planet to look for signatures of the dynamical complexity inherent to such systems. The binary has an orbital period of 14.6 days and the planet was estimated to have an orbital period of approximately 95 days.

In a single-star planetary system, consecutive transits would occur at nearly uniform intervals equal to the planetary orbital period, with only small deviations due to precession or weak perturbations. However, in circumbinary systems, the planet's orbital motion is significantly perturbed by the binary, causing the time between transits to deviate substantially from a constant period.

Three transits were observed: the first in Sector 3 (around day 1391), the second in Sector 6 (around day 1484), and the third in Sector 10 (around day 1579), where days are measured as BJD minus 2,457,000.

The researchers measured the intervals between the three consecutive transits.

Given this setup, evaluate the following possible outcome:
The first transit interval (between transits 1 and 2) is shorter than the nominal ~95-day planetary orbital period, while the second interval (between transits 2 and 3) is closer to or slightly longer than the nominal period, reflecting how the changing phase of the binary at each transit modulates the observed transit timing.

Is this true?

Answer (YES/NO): YES